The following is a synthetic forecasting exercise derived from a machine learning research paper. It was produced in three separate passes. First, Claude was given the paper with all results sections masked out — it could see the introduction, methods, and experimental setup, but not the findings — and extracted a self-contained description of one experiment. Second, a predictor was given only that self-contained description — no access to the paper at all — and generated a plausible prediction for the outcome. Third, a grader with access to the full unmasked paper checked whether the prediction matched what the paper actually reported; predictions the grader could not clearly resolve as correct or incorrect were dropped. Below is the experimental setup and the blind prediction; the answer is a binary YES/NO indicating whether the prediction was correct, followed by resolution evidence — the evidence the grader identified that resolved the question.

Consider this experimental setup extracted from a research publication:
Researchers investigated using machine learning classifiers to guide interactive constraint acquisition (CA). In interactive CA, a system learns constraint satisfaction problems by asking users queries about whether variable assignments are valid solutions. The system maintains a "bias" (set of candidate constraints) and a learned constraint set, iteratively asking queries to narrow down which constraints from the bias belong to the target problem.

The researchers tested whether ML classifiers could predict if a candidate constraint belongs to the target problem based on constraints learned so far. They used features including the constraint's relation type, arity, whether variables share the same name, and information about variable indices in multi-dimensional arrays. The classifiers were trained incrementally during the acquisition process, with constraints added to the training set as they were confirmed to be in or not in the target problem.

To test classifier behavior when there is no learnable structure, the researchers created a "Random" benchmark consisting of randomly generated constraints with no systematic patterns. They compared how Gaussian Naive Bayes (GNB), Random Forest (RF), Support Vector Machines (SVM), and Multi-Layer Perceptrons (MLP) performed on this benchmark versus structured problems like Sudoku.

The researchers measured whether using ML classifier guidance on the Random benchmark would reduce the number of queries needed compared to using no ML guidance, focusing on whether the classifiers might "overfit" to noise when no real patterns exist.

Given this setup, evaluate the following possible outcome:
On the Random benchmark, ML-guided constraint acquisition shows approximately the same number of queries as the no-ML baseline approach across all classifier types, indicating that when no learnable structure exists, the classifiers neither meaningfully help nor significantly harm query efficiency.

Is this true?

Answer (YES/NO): NO